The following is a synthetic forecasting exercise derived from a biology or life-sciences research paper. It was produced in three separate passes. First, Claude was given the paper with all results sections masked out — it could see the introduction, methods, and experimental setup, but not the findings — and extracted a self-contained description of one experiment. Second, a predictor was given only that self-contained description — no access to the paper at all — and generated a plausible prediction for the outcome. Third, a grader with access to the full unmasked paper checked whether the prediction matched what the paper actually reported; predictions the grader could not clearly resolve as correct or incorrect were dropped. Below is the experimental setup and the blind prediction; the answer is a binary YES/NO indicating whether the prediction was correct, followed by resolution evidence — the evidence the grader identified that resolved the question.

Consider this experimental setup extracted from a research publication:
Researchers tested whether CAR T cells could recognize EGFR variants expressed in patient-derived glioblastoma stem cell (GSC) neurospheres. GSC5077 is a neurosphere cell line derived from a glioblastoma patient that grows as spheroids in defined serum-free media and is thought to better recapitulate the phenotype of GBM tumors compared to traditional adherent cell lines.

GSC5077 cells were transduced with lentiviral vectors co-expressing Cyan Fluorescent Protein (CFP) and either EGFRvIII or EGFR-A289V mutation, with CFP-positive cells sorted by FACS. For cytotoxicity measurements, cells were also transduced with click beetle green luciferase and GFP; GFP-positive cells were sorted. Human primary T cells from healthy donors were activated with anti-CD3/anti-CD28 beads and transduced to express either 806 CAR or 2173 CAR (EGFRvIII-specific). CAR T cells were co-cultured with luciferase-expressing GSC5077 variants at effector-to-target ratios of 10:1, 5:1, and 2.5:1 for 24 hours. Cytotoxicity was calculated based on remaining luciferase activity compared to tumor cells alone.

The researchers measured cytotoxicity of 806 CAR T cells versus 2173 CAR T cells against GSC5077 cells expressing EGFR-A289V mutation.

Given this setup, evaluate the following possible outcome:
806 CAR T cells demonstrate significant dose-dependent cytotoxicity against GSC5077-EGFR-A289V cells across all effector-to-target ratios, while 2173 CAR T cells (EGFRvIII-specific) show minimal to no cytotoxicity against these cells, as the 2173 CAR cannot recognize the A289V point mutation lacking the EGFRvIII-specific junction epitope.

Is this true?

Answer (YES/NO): YES